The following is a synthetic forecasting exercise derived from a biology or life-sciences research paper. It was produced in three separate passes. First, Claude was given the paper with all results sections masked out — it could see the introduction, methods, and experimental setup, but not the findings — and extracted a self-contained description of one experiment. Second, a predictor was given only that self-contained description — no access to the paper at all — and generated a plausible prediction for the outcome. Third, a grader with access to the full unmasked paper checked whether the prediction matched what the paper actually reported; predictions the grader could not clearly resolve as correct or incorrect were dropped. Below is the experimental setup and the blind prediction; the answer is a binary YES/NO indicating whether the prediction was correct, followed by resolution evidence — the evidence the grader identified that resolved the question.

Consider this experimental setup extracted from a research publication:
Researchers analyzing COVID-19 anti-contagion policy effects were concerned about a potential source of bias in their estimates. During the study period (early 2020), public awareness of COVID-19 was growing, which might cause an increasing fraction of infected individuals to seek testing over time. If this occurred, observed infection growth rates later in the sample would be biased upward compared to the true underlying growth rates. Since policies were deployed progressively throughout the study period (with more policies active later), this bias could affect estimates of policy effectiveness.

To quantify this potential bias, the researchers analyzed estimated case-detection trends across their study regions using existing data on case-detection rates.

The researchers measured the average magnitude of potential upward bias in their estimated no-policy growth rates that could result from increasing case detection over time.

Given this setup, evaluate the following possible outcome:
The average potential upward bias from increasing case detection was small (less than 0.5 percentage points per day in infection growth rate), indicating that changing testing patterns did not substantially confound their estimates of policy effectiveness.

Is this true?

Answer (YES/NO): NO